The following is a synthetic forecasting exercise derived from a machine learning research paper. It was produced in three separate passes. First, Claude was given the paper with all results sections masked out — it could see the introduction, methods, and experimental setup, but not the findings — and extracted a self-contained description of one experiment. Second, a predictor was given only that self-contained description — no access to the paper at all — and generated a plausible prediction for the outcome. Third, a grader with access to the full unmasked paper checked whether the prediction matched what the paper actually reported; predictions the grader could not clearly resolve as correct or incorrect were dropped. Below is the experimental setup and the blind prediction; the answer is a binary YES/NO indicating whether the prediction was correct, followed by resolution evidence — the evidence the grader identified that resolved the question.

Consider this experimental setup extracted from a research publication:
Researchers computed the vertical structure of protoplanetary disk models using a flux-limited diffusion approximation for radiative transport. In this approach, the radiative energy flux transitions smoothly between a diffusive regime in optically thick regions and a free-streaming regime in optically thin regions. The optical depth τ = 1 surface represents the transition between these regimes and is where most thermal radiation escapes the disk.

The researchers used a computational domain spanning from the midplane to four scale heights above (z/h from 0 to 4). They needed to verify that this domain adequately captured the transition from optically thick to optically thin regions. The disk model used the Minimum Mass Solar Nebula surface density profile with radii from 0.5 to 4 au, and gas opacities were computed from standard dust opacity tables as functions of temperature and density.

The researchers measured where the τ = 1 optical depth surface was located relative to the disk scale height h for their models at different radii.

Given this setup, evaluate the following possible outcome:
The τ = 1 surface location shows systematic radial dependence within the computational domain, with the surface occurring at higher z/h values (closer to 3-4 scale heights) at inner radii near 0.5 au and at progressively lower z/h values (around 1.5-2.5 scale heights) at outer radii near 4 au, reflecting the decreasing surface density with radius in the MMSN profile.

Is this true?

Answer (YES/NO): NO